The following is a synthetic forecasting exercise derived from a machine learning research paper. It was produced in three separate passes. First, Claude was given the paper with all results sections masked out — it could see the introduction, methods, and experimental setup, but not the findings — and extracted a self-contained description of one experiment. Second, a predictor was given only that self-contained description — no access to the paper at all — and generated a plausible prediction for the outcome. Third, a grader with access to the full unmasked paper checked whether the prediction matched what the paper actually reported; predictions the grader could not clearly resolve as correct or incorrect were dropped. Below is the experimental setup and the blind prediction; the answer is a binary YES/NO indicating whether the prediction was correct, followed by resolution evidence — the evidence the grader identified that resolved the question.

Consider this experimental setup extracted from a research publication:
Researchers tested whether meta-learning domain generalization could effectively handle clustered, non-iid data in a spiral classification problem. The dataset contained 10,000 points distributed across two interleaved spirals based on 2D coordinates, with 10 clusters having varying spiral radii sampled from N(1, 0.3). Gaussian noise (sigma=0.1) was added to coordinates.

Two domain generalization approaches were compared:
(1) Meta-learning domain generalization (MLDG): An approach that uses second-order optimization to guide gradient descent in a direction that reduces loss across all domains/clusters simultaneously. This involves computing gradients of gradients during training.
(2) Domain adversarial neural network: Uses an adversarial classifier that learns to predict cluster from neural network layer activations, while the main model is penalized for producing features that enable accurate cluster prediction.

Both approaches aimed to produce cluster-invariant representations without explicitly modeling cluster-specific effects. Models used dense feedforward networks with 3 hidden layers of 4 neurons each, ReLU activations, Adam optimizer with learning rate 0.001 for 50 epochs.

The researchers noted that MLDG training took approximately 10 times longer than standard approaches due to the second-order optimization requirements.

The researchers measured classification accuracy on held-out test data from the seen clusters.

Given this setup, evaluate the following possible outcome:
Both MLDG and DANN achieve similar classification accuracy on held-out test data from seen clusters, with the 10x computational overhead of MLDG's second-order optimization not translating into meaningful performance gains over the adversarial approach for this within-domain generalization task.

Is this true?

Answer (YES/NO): NO